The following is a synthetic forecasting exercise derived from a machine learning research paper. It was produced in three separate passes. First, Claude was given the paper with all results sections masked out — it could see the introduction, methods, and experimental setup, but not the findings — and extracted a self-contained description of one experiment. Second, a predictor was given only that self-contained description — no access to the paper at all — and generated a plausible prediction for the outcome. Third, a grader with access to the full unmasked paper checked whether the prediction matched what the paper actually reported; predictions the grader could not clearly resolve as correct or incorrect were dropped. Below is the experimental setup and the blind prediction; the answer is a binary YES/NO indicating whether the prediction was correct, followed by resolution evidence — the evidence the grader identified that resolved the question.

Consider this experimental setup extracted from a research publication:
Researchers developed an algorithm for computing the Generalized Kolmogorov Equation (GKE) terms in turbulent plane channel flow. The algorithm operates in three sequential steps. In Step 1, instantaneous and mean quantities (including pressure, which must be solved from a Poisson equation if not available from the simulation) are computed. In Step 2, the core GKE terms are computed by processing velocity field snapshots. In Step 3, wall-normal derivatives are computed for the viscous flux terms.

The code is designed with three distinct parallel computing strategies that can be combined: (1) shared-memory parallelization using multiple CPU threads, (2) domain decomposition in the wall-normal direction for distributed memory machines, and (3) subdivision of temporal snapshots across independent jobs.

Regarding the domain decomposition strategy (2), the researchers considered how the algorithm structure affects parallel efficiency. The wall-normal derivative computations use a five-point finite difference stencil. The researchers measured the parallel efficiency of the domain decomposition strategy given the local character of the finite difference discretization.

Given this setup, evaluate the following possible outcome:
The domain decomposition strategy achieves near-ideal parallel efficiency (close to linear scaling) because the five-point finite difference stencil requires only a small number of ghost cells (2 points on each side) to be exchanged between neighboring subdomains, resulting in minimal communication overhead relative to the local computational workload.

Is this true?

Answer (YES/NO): NO